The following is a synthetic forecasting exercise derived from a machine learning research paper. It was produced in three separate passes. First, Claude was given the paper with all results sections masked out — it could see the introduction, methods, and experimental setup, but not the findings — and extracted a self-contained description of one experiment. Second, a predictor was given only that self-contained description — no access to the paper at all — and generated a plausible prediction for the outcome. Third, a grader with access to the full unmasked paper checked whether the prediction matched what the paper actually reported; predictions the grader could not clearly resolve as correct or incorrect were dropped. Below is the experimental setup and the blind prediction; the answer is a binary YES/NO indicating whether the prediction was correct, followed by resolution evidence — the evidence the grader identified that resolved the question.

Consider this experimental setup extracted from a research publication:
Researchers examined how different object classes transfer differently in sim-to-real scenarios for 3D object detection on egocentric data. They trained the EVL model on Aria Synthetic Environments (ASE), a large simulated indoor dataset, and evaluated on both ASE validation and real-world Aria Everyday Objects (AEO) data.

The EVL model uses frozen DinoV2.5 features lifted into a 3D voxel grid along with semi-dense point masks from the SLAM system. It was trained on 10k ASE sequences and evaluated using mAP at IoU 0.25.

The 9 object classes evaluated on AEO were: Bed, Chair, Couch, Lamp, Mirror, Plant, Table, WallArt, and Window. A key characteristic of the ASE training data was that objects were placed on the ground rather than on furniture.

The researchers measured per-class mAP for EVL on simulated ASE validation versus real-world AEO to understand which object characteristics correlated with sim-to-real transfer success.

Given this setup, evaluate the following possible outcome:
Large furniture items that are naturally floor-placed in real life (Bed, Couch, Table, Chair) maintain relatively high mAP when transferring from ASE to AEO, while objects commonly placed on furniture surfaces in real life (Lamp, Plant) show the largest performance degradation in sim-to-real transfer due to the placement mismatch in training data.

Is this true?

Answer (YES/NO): NO